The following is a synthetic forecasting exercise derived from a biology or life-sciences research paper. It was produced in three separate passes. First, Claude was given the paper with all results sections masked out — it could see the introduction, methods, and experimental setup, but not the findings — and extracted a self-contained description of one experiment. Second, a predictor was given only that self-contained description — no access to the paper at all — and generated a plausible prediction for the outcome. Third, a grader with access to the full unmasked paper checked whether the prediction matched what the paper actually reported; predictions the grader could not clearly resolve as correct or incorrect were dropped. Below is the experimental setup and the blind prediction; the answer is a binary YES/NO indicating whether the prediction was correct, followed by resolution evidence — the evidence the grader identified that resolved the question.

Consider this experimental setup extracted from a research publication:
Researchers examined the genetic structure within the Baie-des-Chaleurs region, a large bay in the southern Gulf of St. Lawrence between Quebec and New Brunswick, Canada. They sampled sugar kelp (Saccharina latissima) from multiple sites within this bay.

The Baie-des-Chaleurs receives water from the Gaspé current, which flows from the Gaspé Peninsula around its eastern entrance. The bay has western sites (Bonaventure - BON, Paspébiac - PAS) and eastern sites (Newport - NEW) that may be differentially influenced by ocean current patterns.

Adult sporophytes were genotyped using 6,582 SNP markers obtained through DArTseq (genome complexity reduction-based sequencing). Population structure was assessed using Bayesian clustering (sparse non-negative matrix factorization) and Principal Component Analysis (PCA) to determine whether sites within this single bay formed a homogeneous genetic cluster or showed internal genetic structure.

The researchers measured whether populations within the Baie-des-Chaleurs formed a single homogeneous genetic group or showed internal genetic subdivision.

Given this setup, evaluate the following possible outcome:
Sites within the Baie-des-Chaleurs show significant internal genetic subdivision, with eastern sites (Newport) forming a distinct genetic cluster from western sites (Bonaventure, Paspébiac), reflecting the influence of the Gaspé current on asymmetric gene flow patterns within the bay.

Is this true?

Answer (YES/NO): YES